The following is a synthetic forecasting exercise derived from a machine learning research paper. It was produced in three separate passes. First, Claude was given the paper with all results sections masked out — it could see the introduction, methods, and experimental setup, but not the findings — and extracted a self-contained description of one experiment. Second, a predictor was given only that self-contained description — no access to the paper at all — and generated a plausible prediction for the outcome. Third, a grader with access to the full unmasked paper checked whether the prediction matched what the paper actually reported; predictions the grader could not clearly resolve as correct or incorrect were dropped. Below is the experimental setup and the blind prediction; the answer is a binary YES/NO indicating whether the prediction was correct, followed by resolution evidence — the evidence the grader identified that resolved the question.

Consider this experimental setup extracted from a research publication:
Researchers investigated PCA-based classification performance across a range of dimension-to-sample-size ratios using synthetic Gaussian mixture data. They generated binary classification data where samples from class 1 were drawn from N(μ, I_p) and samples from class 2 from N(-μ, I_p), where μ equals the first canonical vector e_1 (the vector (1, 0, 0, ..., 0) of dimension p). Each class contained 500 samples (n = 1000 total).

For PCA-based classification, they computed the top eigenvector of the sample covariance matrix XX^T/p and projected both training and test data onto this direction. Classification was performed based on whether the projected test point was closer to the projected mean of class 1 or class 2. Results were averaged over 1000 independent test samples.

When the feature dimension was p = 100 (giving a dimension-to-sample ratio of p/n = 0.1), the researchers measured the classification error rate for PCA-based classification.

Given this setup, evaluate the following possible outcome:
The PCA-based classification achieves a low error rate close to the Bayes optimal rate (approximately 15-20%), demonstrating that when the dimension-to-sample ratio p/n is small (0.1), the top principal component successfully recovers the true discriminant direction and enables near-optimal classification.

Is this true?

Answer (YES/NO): YES